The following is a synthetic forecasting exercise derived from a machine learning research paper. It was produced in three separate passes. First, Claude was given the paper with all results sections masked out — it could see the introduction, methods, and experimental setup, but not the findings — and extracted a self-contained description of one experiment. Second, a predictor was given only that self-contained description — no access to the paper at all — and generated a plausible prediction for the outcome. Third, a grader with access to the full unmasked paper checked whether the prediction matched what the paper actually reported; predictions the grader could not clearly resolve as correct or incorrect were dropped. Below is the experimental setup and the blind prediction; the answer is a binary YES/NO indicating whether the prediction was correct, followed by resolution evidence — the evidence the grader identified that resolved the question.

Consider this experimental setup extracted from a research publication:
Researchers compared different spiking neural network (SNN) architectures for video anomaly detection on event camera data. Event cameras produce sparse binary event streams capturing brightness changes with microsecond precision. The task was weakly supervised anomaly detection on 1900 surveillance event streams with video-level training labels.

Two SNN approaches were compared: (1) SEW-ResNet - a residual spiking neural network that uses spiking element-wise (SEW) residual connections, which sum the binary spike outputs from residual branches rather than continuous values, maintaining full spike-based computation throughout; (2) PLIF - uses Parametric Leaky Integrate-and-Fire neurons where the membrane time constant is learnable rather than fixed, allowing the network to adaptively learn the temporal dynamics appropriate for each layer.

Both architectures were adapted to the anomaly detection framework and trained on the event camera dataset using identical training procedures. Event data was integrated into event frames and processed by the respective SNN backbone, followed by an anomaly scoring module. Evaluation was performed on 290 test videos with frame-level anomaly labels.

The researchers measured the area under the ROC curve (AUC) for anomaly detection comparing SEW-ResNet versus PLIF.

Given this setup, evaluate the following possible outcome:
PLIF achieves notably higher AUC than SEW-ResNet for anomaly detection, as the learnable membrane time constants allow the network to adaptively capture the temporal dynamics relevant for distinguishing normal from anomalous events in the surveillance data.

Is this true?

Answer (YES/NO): NO